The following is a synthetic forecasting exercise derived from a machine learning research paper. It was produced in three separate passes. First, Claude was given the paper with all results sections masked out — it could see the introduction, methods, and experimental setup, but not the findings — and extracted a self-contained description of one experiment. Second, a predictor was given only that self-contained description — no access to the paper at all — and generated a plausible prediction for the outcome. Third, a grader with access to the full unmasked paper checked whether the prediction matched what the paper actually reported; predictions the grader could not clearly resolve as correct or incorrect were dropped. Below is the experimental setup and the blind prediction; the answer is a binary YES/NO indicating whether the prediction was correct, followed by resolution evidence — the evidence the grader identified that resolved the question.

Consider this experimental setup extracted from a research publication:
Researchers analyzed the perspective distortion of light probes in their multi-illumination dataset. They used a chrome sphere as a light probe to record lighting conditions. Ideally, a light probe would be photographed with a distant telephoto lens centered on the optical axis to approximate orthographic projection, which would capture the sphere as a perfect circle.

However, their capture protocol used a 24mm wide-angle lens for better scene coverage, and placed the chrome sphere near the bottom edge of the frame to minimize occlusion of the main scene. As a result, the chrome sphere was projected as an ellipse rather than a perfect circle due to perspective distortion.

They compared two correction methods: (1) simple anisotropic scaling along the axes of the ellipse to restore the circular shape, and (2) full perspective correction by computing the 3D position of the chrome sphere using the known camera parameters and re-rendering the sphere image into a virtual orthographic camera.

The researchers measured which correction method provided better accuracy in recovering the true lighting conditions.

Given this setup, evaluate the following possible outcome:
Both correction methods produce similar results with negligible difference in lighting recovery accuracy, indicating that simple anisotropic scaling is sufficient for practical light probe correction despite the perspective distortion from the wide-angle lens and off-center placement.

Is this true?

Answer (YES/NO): YES